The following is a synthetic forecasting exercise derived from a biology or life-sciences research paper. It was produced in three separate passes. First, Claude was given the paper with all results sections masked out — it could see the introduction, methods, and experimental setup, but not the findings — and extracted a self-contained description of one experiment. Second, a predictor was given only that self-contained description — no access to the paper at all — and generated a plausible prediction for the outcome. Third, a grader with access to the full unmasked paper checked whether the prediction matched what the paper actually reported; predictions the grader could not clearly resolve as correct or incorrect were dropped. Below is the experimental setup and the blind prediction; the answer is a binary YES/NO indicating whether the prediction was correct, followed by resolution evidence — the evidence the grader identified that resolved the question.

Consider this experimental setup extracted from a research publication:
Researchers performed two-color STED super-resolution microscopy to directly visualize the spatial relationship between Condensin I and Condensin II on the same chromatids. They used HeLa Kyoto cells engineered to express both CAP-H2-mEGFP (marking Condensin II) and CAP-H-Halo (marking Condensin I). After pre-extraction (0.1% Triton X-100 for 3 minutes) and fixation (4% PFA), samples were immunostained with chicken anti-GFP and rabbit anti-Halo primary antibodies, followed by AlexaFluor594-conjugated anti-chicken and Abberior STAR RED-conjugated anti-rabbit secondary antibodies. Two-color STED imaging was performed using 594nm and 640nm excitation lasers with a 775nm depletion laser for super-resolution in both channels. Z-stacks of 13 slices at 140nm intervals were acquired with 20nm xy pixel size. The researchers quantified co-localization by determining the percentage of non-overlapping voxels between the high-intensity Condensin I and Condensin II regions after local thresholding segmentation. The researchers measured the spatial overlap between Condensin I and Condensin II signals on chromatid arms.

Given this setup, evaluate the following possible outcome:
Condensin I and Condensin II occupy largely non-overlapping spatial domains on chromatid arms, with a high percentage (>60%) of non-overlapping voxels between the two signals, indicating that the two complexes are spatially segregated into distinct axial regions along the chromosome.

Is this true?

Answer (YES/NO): YES